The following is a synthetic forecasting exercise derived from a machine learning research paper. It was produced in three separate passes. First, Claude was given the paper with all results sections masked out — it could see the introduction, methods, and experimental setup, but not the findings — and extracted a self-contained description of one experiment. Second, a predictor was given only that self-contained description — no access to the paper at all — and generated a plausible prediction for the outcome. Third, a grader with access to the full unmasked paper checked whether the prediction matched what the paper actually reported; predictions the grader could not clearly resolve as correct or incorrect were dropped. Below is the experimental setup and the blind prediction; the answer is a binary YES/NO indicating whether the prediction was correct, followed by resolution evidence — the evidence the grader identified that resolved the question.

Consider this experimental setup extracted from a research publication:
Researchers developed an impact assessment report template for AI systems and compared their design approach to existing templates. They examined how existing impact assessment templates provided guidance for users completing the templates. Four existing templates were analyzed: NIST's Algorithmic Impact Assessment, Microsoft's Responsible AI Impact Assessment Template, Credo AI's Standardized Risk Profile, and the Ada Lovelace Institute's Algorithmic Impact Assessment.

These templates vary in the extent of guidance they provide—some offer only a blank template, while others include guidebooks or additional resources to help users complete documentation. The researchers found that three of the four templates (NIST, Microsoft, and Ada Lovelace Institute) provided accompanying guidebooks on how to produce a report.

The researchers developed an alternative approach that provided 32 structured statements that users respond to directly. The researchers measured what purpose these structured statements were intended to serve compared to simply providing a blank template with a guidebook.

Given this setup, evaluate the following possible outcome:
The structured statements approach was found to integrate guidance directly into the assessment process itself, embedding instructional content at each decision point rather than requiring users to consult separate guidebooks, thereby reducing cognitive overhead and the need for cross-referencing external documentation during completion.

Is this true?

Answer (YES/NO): NO